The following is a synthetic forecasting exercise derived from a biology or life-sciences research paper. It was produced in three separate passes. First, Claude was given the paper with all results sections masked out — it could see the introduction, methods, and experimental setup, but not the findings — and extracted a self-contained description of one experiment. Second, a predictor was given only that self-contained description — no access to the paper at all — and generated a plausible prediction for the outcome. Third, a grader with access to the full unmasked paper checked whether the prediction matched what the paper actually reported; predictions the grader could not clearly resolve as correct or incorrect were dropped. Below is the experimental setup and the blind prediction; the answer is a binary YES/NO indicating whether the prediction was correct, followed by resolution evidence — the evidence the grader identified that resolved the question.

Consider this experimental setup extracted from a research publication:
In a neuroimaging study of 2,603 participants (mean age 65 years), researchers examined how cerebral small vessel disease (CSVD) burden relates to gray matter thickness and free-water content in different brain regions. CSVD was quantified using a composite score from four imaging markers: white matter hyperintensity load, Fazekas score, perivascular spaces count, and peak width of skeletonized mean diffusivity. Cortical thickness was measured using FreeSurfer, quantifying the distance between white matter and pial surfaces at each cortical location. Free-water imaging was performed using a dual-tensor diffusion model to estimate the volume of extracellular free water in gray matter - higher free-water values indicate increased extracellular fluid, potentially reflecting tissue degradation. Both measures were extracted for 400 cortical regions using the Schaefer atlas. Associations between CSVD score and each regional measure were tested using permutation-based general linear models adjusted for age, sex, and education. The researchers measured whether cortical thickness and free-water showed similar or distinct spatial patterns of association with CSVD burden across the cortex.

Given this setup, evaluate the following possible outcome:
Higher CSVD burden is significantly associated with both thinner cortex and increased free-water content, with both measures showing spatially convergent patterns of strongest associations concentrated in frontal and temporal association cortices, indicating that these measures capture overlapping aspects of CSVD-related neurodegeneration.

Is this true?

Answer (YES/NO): NO